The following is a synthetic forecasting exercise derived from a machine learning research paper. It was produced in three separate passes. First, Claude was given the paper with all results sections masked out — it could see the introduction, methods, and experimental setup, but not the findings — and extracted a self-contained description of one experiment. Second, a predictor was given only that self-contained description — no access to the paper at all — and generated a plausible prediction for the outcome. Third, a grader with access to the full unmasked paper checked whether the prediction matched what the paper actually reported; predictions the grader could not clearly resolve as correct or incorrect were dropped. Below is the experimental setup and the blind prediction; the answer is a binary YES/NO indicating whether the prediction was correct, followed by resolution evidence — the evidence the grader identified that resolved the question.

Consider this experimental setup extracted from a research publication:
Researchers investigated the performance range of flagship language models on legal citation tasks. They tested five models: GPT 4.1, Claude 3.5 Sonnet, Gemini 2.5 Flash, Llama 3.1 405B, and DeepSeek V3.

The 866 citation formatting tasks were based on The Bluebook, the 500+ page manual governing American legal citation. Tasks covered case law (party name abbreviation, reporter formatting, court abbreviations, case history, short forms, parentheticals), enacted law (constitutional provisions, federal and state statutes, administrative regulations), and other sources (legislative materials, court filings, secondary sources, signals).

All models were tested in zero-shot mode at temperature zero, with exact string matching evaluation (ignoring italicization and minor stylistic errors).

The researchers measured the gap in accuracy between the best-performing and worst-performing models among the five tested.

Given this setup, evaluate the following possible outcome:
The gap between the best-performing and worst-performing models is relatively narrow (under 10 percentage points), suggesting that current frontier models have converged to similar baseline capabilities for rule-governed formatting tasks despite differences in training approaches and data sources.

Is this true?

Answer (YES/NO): YES